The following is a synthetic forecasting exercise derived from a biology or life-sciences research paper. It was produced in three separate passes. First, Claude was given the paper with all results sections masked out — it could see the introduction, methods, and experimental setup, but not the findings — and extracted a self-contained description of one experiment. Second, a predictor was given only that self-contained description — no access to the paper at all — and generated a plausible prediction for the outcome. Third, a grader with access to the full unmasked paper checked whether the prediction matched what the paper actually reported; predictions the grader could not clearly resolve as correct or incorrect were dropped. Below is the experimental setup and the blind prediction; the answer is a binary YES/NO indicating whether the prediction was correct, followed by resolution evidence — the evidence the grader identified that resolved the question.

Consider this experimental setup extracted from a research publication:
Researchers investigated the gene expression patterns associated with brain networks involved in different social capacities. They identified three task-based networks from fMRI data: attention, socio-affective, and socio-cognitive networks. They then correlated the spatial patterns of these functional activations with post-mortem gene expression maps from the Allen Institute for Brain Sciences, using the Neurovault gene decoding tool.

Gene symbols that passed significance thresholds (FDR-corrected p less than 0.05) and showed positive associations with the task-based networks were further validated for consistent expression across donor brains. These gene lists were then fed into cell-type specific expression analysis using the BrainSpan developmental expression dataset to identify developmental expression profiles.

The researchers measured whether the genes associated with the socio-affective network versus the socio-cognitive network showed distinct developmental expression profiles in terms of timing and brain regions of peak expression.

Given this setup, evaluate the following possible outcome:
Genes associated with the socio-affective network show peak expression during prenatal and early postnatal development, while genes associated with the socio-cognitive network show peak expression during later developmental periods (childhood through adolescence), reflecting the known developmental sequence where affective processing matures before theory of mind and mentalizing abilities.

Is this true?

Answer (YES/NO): NO